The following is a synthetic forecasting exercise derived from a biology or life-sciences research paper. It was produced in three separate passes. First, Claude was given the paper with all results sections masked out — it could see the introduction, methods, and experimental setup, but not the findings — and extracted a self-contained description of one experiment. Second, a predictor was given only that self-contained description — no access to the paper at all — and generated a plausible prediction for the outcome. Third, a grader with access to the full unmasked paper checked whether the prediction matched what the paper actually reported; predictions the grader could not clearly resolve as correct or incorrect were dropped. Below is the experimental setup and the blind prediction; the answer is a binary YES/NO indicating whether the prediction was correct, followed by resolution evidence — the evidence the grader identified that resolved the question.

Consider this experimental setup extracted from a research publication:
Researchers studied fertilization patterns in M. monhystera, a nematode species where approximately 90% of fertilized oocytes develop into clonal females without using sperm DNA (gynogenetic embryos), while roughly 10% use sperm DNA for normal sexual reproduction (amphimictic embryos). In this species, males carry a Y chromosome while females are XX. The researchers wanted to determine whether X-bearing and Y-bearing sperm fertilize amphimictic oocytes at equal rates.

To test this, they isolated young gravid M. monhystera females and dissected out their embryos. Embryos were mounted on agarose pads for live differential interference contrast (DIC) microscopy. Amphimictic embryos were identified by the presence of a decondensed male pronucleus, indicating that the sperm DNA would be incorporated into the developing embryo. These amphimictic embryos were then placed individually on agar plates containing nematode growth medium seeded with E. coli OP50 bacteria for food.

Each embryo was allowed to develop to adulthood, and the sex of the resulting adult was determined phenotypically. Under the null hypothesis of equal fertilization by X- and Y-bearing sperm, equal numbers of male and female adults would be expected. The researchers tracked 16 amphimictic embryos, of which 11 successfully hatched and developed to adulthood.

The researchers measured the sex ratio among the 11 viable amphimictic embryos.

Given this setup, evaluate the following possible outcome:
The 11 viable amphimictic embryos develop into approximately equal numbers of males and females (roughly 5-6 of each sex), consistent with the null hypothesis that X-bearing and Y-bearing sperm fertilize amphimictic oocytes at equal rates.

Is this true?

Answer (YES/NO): NO